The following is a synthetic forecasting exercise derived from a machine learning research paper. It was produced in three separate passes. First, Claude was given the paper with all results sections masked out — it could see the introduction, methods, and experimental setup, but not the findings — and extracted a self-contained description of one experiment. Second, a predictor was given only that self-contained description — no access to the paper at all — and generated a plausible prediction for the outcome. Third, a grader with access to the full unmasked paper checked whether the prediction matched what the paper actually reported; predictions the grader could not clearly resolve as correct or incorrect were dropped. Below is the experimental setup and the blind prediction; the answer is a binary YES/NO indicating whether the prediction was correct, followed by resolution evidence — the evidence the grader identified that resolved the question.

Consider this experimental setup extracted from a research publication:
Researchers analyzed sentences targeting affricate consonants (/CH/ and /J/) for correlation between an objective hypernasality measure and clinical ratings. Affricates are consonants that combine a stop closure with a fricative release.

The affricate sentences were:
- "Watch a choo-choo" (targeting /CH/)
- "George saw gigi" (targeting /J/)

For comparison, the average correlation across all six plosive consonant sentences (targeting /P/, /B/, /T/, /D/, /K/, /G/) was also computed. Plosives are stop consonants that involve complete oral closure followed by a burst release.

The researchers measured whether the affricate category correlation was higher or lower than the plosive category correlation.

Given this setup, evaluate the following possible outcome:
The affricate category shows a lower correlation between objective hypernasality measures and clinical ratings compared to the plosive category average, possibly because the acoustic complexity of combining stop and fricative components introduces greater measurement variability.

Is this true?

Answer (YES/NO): NO